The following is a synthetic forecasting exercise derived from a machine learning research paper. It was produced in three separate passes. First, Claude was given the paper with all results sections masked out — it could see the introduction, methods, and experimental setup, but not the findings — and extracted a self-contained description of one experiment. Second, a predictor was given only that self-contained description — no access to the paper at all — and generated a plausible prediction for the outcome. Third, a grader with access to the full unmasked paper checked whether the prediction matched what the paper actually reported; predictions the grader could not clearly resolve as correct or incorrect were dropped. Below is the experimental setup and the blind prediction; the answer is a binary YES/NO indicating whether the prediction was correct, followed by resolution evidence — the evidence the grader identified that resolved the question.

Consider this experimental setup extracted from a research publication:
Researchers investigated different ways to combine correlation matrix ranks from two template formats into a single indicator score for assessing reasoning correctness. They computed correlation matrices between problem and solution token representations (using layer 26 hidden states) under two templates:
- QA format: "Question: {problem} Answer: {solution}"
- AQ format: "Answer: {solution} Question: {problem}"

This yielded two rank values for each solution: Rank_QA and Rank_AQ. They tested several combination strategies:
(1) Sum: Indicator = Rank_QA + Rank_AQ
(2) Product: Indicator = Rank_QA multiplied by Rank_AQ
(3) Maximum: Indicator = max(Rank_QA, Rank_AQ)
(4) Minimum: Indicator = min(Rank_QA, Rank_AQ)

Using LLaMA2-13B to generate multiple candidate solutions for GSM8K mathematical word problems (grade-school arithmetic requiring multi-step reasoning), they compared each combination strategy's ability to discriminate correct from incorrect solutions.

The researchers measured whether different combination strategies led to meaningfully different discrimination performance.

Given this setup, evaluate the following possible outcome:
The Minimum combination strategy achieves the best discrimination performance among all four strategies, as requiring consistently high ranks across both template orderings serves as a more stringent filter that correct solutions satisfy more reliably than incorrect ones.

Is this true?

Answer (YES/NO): NO